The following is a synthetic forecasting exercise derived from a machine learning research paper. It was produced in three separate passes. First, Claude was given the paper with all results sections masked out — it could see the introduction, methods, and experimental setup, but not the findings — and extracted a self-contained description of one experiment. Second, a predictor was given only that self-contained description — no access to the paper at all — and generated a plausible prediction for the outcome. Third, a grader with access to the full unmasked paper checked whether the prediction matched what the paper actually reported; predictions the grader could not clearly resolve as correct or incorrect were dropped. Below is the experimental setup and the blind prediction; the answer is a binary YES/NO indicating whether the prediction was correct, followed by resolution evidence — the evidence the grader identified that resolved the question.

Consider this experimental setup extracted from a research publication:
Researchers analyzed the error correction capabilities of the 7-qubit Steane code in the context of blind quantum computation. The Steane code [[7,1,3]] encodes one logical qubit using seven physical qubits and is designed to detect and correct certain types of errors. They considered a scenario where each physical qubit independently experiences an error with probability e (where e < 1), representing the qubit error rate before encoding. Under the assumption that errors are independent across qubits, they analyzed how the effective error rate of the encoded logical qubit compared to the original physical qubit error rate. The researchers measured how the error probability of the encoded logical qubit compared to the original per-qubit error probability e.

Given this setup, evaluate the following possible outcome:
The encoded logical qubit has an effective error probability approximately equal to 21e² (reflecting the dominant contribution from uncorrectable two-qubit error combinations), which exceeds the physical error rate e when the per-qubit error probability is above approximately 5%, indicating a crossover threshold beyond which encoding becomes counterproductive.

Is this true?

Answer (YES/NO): NO